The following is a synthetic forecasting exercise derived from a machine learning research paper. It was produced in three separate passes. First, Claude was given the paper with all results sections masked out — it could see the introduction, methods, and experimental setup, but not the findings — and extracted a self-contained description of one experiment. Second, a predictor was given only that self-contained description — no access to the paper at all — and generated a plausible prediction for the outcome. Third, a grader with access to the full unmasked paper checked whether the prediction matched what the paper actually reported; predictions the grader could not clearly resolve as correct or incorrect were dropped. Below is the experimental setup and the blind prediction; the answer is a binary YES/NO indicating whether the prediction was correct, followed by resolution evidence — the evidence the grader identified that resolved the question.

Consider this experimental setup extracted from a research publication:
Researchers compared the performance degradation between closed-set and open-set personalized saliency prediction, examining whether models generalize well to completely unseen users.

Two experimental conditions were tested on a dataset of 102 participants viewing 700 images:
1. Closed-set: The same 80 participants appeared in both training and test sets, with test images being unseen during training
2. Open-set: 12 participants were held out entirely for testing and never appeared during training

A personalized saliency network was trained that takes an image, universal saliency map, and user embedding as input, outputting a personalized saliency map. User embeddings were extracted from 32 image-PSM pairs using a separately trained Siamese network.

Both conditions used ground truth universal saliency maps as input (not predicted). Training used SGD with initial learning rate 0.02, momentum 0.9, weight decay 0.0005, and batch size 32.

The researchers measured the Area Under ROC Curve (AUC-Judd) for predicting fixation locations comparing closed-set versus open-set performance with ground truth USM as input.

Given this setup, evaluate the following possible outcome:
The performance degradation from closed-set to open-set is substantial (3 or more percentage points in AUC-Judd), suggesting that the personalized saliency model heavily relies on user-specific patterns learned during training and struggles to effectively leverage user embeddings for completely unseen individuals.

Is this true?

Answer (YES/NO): NO